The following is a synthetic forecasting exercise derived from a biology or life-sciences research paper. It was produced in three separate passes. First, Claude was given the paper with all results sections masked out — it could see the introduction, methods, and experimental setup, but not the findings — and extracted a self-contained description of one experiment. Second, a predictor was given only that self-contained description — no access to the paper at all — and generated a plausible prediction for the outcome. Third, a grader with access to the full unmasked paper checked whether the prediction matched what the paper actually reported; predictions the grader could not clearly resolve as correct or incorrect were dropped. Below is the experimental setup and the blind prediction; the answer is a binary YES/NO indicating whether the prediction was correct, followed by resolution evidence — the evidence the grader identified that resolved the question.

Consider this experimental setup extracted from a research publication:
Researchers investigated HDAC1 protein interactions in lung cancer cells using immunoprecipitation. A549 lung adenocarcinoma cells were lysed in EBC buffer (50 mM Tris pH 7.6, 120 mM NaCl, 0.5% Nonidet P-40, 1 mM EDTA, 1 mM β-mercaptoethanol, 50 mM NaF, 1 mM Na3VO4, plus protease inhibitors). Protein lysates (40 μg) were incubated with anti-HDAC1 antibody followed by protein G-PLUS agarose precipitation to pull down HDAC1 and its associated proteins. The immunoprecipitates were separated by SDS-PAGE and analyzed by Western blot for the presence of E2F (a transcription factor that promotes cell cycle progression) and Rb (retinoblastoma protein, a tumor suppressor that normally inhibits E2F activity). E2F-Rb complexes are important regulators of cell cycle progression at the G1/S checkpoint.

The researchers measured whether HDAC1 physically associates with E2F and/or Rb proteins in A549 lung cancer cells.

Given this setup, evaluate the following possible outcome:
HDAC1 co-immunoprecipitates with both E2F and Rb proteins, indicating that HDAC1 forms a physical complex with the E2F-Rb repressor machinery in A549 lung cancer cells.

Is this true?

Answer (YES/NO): YES